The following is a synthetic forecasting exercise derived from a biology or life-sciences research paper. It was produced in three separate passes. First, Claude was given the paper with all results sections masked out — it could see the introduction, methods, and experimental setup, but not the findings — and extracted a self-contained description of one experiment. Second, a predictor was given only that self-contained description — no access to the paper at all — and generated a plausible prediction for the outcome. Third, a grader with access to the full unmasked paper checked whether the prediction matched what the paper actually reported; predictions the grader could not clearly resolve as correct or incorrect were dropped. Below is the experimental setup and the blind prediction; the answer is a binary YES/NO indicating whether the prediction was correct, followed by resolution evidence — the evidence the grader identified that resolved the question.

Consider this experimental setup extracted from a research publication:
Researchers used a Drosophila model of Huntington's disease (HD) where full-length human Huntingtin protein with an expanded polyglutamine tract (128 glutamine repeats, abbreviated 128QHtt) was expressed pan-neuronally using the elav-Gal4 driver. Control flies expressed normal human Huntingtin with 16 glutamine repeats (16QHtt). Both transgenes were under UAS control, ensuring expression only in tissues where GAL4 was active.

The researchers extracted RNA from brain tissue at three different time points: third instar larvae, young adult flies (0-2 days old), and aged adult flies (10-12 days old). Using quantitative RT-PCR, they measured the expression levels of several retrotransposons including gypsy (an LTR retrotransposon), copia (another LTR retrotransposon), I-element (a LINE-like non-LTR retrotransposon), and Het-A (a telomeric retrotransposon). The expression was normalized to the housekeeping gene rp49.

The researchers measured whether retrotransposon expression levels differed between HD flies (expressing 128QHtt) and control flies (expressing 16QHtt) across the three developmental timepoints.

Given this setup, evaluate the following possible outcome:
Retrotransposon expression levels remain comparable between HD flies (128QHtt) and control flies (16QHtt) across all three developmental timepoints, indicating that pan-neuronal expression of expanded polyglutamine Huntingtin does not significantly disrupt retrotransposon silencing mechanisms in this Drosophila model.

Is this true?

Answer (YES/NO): NO